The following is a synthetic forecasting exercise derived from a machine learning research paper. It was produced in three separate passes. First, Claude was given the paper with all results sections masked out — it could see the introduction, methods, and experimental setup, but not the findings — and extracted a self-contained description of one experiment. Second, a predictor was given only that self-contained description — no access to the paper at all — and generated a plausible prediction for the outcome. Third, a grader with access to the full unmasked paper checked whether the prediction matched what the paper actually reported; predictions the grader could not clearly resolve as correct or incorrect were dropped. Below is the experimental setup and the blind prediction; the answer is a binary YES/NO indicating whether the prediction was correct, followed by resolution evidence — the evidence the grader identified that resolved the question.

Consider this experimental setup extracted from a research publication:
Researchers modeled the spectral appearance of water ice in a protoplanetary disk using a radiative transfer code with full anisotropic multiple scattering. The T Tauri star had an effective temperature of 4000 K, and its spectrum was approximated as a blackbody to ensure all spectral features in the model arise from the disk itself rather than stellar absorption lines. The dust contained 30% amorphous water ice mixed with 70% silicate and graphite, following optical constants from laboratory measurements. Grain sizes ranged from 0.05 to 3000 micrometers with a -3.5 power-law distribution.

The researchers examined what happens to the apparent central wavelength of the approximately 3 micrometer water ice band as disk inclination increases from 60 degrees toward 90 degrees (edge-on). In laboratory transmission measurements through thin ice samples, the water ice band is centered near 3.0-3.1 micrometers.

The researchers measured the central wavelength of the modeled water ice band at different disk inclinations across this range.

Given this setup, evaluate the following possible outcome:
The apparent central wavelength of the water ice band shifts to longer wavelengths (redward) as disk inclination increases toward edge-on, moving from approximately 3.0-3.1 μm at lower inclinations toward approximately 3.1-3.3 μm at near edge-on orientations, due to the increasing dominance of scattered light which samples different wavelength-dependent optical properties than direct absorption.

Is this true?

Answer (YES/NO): NO